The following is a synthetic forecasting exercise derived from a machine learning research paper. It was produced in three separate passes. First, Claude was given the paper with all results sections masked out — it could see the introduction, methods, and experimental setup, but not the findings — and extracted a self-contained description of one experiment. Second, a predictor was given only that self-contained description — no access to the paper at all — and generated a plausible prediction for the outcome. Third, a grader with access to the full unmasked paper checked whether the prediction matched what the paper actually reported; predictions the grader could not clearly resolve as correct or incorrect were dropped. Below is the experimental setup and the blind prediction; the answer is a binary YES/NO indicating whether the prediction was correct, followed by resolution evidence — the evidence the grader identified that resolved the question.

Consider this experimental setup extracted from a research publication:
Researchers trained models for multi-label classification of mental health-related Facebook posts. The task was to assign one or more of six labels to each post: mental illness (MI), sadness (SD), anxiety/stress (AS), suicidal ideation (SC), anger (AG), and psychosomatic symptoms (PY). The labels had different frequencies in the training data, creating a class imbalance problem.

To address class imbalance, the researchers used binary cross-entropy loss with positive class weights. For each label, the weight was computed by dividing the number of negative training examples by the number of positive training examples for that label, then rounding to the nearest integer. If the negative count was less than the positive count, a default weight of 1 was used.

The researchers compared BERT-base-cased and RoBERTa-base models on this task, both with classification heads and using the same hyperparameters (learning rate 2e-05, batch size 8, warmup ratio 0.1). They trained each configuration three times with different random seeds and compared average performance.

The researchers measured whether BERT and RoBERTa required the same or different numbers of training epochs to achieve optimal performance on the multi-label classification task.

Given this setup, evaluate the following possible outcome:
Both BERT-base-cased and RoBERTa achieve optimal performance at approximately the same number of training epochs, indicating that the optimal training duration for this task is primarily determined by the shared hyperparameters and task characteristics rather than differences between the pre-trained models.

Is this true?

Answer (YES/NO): YES